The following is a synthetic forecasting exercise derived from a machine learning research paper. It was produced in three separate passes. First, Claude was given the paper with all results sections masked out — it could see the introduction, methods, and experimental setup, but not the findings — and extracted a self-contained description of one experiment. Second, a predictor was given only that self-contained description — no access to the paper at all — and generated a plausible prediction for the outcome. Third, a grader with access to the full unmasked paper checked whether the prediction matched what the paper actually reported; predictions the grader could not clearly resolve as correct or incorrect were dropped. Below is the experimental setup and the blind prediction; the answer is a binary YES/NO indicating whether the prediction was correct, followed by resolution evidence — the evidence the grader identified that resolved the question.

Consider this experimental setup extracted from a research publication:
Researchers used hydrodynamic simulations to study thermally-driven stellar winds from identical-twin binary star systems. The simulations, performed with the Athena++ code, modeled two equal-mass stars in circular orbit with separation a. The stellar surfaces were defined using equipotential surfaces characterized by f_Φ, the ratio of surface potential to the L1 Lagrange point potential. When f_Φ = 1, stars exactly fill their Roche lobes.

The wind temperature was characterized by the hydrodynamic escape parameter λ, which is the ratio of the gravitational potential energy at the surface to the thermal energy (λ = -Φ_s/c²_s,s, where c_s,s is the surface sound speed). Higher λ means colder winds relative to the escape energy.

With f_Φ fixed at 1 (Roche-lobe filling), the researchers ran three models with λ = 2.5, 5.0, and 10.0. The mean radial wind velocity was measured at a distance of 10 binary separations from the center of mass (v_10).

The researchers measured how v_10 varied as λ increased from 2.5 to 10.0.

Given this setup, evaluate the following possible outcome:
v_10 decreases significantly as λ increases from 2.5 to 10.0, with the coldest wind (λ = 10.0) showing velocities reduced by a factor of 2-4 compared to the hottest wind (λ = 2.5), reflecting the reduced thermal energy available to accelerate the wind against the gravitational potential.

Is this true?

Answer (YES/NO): YES